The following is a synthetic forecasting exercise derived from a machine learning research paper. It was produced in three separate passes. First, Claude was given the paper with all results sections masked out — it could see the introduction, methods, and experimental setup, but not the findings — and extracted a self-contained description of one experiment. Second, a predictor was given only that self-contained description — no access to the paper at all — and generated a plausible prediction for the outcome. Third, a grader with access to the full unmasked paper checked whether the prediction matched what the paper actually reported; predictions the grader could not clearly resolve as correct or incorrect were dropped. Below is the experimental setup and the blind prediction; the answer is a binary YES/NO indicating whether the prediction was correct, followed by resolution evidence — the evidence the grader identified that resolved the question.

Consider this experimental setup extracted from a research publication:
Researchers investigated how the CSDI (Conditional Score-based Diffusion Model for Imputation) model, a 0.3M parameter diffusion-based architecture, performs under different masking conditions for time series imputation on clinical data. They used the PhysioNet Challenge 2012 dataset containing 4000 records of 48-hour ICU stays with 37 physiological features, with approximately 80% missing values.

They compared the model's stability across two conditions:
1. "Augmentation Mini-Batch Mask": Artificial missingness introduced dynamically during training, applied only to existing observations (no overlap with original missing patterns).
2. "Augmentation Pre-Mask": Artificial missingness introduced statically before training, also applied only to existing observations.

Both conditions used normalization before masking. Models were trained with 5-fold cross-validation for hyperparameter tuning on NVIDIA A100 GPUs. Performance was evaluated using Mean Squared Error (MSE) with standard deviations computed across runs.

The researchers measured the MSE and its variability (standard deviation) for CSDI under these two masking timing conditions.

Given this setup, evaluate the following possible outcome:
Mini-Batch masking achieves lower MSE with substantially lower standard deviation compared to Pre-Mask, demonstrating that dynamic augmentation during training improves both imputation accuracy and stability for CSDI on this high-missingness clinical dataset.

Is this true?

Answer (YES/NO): NO